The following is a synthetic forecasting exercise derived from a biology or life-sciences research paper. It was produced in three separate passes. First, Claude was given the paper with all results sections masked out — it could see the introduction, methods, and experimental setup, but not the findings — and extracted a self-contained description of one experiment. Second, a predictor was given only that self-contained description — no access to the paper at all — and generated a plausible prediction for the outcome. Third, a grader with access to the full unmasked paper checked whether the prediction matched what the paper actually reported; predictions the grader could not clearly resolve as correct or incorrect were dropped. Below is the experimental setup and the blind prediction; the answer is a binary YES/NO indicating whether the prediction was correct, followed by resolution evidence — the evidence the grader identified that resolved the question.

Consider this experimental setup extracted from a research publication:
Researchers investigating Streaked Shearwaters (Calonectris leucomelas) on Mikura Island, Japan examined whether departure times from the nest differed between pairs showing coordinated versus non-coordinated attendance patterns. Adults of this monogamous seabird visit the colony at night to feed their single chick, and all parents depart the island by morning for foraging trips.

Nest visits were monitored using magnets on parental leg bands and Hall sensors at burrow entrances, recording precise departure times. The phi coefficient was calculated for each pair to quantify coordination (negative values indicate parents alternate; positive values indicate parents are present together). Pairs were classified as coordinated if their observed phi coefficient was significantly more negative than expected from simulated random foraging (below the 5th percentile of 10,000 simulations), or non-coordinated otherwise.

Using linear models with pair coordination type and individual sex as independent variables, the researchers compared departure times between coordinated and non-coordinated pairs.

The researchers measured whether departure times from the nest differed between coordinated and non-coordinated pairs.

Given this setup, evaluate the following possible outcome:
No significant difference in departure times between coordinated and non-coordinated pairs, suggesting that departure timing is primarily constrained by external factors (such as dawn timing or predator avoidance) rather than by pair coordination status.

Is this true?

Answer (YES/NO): NO